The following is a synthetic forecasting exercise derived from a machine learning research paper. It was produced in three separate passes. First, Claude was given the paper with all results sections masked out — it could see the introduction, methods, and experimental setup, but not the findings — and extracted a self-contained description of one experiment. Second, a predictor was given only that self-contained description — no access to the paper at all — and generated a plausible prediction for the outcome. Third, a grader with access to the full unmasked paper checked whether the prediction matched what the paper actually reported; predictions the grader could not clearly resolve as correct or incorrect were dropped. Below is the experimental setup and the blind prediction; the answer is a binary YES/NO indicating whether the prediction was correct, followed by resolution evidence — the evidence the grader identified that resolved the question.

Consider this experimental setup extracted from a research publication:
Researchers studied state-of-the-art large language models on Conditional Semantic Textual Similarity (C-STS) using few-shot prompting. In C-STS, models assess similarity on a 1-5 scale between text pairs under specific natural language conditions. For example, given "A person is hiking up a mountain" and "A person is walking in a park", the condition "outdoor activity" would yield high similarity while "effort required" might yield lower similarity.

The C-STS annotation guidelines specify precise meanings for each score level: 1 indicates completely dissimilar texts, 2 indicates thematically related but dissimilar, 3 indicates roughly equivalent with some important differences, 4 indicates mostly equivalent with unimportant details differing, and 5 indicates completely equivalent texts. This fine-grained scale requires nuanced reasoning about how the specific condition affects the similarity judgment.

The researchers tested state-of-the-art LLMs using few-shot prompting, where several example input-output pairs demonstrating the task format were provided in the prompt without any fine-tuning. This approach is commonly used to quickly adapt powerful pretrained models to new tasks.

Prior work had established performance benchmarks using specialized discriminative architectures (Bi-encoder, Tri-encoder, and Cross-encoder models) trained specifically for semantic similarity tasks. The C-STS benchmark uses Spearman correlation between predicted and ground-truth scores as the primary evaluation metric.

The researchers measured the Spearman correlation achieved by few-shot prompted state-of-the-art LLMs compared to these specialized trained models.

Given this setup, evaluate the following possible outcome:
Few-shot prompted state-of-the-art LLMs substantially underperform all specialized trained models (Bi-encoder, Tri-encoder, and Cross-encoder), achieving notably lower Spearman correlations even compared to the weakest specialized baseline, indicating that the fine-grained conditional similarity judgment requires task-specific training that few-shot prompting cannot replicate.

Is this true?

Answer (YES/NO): NO